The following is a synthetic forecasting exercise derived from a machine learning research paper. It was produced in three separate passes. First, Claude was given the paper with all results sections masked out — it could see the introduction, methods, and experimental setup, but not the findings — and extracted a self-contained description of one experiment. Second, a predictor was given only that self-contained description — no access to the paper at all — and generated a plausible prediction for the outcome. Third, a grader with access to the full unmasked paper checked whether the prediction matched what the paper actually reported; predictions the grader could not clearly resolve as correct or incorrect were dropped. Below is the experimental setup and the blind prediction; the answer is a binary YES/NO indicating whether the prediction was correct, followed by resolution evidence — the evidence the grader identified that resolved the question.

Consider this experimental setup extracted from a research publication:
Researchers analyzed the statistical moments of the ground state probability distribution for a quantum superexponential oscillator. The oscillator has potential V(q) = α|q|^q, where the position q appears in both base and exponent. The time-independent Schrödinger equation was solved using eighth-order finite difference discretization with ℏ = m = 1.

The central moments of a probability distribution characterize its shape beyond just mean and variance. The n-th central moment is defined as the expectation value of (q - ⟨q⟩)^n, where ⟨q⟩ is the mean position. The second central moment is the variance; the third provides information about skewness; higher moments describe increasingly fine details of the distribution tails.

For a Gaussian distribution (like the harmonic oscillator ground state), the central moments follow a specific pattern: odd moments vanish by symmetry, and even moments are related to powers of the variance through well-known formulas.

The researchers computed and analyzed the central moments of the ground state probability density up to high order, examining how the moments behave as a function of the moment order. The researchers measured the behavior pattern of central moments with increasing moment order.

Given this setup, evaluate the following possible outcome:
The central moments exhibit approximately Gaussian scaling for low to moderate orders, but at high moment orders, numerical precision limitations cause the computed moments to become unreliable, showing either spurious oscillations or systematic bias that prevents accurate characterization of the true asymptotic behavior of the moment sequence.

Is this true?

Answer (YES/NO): NO